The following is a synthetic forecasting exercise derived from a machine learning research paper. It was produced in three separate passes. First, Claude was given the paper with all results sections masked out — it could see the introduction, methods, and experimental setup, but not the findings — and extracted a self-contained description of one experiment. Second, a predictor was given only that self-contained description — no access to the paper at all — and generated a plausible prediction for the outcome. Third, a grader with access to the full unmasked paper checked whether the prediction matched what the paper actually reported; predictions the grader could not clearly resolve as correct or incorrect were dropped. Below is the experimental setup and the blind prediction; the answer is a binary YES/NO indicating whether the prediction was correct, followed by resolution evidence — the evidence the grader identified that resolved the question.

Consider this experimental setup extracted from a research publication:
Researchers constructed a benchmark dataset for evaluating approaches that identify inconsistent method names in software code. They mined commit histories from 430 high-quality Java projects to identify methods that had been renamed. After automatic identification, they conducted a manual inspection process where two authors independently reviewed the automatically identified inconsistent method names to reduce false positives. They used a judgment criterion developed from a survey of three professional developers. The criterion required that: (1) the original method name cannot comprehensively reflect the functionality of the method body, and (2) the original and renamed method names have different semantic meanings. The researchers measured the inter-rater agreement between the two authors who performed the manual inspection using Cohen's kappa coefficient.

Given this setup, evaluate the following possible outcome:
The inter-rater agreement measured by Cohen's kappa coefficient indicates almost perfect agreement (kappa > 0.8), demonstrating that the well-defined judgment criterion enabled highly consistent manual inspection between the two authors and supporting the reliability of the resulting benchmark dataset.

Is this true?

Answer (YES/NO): NO